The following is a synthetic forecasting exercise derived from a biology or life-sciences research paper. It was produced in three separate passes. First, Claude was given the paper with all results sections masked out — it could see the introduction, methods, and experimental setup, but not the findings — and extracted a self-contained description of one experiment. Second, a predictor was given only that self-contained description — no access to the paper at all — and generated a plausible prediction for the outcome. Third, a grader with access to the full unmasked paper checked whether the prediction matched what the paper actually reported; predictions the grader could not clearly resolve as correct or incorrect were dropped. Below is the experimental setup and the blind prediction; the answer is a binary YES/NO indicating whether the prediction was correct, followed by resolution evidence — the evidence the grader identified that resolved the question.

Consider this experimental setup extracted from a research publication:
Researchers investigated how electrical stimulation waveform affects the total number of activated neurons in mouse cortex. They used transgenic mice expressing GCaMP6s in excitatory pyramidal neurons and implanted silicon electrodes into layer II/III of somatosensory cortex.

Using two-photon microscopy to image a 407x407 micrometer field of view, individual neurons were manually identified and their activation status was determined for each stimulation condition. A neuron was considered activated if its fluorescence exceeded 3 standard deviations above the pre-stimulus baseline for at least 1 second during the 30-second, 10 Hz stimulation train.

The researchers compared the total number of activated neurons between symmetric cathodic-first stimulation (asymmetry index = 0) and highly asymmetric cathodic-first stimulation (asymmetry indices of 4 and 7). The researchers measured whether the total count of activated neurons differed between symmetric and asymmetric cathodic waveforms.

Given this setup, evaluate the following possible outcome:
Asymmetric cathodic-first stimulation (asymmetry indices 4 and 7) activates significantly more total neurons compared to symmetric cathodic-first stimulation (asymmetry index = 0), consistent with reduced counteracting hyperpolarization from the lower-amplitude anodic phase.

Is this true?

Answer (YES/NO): NO